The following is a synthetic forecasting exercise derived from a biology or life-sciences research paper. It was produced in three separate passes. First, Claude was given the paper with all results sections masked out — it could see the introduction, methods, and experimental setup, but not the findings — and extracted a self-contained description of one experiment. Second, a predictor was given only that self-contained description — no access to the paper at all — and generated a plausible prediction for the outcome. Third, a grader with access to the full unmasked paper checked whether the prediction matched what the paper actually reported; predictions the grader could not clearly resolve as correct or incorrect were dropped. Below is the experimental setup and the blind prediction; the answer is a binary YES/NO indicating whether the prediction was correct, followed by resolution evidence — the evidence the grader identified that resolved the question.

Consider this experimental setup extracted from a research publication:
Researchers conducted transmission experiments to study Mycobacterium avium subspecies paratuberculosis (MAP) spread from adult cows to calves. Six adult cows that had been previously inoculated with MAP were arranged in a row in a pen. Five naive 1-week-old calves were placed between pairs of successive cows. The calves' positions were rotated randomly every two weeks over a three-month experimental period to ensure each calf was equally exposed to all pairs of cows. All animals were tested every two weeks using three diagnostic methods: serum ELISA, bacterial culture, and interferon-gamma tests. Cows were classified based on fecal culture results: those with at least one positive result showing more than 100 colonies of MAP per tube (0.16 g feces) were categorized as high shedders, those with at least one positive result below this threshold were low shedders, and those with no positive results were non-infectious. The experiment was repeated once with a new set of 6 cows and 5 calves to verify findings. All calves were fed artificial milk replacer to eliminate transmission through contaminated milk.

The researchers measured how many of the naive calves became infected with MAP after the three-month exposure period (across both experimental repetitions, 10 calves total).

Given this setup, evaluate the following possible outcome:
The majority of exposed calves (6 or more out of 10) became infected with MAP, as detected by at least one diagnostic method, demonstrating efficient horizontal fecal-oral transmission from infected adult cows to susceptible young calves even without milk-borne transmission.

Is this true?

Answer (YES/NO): YES